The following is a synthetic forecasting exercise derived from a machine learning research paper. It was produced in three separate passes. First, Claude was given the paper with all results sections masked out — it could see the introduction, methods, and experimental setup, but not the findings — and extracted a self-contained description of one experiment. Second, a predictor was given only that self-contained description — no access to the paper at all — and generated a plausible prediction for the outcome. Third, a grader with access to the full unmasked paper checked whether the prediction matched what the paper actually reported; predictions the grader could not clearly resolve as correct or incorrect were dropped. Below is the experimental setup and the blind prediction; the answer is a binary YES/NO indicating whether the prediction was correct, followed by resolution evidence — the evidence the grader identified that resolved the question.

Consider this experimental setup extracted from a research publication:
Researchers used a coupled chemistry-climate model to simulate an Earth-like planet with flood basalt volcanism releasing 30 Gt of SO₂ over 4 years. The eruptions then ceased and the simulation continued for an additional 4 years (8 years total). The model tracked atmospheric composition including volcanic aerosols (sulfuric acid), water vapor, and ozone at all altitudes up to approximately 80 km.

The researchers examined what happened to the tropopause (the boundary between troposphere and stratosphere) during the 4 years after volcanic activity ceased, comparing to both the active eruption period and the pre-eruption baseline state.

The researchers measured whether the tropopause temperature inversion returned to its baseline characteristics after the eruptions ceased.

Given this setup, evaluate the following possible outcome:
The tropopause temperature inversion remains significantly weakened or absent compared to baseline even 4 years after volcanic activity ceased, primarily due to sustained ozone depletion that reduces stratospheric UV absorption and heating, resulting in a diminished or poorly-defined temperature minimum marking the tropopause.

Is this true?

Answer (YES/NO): NO